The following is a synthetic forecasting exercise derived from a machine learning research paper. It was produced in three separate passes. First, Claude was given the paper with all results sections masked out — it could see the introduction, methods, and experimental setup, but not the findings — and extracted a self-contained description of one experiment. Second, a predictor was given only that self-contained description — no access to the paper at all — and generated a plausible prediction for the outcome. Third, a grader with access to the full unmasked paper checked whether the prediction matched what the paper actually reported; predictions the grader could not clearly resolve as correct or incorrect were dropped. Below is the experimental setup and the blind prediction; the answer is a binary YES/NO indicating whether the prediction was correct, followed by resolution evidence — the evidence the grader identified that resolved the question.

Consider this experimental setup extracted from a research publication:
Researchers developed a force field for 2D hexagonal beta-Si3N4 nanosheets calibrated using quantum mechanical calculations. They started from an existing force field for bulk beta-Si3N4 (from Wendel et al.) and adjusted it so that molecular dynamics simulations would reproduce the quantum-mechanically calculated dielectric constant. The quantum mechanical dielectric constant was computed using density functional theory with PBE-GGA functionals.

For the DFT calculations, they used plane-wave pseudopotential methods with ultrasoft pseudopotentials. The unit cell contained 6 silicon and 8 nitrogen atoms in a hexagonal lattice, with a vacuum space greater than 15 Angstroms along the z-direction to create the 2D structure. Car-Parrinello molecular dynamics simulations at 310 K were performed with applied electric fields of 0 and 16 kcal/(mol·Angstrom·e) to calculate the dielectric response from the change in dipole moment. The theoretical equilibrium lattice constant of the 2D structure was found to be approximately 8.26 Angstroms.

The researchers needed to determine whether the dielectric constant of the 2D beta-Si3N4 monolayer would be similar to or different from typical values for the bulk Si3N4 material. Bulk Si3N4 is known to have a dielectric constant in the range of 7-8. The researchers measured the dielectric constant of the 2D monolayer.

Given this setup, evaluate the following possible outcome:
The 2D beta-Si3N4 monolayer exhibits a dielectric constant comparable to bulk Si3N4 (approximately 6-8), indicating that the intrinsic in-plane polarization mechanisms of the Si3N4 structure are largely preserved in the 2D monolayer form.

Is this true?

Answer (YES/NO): NO